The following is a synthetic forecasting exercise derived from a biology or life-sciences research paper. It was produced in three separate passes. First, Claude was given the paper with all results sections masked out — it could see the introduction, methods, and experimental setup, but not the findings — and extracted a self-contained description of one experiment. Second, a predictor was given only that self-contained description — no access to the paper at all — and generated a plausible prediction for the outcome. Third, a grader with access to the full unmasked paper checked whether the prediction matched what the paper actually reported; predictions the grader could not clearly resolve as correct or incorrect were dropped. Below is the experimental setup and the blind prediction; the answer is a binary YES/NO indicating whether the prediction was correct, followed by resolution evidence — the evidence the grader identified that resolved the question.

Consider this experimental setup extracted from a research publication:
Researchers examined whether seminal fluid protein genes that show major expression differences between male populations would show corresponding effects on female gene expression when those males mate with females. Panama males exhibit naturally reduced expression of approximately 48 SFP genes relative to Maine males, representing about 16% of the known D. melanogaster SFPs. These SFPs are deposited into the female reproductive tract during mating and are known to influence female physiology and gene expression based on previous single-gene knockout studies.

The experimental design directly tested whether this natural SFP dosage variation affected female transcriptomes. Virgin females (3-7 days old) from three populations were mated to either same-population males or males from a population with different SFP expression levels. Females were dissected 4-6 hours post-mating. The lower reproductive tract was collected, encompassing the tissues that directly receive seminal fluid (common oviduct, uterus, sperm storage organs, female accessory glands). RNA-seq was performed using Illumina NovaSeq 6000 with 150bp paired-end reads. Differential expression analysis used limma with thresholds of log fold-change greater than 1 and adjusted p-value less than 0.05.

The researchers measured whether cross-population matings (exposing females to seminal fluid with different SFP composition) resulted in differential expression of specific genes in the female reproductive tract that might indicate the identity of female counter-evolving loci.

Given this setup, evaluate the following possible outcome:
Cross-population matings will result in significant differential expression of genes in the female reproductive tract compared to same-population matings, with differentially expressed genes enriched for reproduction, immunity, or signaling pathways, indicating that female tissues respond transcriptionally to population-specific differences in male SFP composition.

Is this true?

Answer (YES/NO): NO